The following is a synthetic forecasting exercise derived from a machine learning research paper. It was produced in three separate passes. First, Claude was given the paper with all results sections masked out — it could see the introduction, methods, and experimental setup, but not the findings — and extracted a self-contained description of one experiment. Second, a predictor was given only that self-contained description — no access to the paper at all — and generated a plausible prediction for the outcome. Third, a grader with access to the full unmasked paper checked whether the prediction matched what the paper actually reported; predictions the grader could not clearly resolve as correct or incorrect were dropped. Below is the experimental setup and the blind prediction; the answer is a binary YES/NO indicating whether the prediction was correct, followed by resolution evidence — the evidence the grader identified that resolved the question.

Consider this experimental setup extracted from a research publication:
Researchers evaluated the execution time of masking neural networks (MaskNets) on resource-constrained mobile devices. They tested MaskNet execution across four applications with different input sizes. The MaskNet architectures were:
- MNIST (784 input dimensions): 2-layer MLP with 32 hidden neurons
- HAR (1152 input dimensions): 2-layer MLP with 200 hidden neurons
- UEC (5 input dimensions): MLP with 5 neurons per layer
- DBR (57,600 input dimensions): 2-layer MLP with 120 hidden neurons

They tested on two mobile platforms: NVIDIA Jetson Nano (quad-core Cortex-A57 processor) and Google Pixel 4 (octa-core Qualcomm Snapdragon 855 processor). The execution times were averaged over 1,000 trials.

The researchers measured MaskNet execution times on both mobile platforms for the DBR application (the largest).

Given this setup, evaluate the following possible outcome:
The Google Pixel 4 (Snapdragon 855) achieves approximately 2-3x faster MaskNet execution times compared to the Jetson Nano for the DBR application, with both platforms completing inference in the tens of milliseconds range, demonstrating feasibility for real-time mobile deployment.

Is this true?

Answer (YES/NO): YES